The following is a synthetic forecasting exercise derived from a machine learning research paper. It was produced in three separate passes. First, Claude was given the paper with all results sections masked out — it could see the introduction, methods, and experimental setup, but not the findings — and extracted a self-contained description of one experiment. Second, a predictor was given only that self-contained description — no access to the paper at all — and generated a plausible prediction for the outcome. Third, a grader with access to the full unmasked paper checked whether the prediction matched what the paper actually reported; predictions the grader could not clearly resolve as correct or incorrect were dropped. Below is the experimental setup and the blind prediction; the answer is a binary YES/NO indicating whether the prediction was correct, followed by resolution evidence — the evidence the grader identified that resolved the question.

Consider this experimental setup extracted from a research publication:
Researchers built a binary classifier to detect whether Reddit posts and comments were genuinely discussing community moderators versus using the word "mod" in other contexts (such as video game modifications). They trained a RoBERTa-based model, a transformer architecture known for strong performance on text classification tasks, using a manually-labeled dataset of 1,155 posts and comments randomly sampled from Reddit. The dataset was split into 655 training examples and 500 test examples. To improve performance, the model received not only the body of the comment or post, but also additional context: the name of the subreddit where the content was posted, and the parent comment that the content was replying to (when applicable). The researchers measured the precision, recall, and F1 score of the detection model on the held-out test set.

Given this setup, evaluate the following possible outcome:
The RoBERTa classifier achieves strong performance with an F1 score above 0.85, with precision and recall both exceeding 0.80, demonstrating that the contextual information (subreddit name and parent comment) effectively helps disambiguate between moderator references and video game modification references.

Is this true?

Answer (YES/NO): YES